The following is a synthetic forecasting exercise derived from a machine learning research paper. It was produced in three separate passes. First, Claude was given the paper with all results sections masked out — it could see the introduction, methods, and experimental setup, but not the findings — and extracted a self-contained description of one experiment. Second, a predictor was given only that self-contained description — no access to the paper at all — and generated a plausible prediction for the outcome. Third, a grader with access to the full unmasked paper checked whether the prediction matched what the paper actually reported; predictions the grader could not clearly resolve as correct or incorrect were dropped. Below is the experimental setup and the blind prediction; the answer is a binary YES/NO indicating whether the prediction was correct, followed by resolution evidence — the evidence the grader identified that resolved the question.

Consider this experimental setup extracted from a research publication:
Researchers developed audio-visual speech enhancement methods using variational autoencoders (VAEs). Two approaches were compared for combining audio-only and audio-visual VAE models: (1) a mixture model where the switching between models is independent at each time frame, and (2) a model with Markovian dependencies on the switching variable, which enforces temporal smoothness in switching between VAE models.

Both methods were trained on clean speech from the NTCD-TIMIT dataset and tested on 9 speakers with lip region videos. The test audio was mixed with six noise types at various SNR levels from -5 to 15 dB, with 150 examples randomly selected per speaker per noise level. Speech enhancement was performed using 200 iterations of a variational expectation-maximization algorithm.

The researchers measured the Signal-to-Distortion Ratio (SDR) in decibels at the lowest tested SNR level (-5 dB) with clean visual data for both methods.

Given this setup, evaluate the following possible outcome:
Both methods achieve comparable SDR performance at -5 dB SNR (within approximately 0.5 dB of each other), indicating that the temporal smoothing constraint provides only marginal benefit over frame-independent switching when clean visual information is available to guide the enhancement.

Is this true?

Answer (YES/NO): NO